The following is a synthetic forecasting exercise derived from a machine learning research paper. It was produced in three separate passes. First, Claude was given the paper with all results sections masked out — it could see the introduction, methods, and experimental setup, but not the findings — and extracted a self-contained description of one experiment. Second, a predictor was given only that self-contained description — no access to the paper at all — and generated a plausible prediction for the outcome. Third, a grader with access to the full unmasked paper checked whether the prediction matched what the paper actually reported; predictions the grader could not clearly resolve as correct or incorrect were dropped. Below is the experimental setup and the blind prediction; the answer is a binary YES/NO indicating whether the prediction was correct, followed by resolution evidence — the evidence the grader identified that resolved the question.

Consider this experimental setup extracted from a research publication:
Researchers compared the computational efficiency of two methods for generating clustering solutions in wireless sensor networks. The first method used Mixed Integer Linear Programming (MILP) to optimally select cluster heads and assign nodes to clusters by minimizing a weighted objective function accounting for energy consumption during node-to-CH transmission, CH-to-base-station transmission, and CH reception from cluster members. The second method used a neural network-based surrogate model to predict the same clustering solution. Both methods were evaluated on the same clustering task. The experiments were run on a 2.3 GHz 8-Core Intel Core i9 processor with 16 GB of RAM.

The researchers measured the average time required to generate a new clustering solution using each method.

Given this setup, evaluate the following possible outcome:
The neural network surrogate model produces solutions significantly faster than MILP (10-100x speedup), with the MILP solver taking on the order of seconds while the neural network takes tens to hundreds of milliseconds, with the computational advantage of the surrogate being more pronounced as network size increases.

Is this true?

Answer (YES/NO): NO